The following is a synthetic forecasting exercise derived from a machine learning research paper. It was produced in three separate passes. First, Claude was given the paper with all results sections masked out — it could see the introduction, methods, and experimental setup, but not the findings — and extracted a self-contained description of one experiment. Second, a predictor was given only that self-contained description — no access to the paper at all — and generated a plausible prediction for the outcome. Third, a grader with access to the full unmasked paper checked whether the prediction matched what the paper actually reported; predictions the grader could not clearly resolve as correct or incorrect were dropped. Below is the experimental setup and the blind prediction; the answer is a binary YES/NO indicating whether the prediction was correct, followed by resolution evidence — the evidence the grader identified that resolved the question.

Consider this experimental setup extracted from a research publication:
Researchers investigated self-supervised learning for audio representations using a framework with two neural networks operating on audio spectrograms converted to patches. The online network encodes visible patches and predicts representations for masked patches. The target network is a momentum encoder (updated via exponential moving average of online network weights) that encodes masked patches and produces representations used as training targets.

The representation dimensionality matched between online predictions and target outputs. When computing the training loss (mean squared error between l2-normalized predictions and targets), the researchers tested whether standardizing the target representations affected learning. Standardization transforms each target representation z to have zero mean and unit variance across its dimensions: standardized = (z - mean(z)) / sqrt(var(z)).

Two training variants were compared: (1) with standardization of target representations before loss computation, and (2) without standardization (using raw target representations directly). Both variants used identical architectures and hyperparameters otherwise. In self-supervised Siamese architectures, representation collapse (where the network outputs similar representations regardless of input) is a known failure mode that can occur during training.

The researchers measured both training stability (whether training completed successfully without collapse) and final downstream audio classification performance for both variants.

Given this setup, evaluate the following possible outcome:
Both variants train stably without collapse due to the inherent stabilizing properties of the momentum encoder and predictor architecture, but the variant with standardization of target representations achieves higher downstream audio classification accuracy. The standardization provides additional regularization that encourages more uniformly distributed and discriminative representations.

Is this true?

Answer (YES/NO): NO